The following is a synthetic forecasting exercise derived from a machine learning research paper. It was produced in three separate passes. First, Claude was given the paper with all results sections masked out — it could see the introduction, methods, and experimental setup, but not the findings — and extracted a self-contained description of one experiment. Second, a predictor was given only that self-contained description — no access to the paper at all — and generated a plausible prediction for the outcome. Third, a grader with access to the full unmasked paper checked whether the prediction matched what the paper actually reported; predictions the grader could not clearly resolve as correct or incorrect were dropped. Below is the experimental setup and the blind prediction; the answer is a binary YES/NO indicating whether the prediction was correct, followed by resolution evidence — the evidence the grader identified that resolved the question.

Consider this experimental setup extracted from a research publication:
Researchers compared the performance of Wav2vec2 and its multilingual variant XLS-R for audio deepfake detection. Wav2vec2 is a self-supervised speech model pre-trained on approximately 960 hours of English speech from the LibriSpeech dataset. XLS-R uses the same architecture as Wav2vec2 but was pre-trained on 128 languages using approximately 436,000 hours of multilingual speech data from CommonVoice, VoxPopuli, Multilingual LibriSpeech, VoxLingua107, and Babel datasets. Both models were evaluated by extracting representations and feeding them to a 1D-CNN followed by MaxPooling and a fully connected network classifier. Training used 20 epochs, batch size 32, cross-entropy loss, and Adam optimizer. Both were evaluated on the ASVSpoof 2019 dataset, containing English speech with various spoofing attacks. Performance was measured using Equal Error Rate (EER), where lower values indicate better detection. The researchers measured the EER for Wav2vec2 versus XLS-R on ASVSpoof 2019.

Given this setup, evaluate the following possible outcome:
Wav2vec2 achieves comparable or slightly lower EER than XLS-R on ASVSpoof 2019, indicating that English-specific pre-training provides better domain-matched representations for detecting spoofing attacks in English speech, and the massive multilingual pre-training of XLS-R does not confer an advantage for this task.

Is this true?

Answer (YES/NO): NO